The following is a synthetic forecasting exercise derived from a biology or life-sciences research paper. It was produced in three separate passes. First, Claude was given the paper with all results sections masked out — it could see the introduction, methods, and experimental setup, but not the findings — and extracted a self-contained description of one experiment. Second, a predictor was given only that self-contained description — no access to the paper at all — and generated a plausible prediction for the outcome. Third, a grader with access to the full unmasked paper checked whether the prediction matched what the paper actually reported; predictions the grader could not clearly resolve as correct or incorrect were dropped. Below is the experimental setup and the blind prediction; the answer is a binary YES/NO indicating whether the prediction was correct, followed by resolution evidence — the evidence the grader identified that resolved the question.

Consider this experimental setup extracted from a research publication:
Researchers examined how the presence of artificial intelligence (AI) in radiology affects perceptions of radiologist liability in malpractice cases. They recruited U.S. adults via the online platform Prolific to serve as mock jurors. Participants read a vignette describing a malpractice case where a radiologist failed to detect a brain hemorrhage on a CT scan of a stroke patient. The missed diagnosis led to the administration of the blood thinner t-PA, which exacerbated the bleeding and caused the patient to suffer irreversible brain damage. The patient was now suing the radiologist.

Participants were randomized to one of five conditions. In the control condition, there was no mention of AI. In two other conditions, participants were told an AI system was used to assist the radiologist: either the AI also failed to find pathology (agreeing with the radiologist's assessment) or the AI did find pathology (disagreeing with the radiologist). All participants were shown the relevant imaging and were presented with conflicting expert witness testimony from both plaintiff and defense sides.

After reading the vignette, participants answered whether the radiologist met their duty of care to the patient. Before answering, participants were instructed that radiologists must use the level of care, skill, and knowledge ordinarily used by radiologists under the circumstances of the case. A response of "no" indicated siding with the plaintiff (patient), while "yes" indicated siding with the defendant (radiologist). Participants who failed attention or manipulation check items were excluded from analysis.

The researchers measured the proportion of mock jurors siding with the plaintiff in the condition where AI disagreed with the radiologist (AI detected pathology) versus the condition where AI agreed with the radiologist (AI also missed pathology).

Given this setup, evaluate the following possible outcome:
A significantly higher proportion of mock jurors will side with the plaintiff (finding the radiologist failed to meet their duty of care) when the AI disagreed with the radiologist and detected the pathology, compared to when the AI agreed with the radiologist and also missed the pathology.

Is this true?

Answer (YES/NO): YES